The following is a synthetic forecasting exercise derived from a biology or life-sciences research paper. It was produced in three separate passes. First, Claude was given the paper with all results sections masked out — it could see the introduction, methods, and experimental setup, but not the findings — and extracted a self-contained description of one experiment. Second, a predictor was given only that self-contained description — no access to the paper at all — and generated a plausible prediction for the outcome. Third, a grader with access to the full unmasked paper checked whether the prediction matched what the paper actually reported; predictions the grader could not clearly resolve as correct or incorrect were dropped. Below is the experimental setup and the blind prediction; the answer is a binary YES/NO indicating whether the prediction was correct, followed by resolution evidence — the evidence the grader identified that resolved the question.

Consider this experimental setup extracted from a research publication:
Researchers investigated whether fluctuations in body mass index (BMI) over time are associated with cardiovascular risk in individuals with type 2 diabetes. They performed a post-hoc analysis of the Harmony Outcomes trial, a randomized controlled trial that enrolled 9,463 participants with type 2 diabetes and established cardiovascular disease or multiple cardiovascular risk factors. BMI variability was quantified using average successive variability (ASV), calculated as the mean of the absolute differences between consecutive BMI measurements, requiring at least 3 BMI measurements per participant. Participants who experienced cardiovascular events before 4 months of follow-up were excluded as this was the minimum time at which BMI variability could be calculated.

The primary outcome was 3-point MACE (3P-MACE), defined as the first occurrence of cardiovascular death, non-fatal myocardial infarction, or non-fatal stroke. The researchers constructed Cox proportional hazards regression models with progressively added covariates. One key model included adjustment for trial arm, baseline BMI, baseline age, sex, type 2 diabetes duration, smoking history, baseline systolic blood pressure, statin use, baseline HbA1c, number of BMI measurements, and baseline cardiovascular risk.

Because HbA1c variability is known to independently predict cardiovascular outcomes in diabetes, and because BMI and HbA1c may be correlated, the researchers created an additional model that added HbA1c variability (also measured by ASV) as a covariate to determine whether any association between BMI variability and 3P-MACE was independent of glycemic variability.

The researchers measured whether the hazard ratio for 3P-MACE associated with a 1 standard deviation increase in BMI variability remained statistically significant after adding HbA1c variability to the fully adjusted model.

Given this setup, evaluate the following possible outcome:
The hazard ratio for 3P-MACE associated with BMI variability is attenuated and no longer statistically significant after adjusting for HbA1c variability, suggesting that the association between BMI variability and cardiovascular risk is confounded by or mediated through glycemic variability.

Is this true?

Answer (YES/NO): NO